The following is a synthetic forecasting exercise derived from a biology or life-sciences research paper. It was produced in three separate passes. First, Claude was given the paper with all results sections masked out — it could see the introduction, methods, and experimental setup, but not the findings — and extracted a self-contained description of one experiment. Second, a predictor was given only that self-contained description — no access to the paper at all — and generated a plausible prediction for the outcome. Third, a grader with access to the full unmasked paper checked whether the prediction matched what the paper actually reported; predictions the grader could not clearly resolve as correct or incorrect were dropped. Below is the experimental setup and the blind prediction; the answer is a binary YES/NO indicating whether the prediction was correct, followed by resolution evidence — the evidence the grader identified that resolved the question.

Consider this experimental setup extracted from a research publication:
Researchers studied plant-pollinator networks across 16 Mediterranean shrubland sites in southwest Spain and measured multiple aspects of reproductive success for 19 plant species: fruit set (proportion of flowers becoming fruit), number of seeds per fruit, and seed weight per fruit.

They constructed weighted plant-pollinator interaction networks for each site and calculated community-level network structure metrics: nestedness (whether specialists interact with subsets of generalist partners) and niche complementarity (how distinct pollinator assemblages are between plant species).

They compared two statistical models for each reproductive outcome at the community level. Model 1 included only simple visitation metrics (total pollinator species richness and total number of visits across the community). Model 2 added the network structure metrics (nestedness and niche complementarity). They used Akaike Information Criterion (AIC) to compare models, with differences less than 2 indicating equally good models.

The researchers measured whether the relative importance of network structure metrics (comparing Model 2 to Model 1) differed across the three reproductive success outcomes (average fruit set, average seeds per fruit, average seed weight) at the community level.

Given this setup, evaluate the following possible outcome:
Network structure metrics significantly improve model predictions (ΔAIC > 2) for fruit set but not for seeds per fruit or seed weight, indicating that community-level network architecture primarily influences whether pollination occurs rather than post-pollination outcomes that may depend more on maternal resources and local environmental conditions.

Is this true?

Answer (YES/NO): NO